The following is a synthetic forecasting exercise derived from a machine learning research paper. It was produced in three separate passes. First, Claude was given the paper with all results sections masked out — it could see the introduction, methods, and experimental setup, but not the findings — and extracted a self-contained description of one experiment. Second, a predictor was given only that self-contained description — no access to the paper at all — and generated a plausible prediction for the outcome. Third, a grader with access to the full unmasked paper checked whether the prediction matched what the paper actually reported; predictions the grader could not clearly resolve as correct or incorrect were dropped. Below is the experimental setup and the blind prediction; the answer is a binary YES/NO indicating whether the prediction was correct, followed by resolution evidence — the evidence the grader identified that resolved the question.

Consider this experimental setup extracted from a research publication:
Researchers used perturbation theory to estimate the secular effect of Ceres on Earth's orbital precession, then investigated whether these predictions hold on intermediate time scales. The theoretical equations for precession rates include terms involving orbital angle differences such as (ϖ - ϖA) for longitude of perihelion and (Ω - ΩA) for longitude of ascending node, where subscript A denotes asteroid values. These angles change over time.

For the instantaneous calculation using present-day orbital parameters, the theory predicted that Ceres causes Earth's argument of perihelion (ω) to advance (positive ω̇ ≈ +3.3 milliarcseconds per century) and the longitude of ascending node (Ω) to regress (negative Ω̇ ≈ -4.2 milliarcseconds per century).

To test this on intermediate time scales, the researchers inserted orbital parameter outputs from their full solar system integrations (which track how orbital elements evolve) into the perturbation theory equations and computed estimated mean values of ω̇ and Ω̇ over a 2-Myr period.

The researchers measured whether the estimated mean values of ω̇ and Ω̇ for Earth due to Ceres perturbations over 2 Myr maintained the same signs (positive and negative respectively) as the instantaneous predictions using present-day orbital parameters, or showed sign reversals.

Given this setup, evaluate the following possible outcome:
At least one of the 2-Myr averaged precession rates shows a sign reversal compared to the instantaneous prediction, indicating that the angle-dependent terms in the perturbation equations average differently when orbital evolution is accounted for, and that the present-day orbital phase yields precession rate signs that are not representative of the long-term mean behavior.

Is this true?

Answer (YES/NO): NO